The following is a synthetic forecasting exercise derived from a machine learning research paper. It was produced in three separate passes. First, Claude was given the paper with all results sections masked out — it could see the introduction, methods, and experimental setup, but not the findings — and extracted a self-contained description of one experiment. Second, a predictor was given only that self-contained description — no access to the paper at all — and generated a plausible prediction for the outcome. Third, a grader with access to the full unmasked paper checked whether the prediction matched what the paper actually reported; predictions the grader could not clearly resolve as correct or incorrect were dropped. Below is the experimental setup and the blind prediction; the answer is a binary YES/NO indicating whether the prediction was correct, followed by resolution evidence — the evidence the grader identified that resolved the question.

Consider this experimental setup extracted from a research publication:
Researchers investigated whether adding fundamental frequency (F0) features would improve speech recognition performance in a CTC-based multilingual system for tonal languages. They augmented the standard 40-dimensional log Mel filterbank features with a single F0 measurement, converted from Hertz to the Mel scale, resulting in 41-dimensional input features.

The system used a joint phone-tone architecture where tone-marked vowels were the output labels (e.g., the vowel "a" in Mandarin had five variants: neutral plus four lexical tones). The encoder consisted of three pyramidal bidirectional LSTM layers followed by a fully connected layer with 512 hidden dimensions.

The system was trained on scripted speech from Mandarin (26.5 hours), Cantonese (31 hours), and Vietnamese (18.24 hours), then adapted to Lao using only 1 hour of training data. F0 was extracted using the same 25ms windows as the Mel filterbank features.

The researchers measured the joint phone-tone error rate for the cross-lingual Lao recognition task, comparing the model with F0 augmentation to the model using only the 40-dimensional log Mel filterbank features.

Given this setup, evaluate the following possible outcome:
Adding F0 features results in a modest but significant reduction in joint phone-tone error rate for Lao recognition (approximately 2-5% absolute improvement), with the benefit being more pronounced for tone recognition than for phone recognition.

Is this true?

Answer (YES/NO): NO